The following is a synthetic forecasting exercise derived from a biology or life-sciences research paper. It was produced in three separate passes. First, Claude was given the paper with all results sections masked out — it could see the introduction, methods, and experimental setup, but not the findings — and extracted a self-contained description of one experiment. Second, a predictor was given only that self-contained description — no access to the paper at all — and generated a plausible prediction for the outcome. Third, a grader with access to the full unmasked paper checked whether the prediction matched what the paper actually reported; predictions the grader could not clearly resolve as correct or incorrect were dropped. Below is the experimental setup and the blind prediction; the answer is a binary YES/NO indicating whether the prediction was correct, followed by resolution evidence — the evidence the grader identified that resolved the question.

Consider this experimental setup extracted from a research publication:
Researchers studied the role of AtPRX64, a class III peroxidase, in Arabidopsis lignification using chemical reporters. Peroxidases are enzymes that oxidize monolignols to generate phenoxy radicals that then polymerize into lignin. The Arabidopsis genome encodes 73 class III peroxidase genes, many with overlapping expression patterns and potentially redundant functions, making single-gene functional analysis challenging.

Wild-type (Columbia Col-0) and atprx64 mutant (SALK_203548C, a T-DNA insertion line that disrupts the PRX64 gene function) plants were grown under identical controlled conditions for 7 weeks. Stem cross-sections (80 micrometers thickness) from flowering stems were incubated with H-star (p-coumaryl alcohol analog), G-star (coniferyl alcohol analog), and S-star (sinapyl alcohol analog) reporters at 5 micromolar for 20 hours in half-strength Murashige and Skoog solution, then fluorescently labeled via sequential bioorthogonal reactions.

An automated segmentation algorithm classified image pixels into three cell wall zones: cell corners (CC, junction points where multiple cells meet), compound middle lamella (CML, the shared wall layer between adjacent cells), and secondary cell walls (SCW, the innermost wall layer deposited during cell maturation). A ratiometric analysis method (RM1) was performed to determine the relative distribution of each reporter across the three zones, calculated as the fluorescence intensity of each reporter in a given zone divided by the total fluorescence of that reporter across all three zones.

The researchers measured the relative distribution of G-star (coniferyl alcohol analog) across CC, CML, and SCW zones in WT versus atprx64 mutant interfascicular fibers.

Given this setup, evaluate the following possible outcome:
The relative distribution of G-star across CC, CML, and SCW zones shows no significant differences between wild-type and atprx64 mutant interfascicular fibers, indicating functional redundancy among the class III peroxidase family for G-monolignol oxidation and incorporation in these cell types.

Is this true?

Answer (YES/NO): NO